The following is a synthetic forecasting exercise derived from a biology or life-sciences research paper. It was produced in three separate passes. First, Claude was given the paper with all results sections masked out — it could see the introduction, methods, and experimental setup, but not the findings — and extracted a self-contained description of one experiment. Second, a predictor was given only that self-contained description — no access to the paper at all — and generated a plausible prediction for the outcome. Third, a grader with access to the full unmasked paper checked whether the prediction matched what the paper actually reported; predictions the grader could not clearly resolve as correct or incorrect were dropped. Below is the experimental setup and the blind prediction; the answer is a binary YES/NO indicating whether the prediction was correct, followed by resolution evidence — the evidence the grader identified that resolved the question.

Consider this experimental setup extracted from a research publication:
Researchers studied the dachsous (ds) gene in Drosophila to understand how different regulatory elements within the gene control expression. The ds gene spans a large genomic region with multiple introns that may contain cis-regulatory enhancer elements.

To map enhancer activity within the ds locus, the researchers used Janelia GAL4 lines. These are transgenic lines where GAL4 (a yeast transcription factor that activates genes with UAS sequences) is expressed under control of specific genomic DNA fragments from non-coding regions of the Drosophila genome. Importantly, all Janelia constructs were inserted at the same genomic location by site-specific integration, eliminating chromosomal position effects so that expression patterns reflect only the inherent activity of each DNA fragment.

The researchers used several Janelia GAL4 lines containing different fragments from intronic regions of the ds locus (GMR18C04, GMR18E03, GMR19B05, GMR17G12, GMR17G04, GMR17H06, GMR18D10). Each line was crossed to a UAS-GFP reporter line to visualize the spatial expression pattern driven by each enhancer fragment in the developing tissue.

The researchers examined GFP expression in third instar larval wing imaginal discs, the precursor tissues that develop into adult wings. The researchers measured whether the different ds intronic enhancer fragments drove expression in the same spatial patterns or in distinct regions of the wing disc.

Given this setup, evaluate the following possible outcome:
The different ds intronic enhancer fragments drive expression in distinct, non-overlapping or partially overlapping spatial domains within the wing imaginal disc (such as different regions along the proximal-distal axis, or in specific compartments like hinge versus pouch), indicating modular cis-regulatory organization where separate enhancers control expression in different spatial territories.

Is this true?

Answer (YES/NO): YES